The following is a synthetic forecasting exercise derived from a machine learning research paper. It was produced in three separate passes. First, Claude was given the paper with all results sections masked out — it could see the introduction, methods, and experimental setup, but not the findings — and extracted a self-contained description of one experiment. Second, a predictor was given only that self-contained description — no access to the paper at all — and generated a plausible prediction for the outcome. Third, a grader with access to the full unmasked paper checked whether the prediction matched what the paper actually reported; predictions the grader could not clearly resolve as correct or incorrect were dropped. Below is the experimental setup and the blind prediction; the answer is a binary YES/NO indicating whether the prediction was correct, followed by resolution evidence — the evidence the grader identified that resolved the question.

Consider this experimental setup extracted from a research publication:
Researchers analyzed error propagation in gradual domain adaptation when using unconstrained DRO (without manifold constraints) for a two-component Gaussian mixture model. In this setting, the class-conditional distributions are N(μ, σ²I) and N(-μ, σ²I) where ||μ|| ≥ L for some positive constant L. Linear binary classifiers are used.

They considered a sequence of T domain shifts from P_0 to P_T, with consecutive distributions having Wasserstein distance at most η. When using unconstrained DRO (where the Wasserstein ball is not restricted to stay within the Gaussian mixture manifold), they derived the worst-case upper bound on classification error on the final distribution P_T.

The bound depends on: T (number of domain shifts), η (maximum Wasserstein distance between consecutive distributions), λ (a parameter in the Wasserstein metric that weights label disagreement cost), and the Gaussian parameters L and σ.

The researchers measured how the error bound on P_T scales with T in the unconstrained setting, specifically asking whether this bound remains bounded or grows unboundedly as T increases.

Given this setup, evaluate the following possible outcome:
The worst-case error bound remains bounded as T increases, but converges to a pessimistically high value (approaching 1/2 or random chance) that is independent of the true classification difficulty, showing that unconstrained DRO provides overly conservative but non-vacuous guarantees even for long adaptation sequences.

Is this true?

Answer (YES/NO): NO